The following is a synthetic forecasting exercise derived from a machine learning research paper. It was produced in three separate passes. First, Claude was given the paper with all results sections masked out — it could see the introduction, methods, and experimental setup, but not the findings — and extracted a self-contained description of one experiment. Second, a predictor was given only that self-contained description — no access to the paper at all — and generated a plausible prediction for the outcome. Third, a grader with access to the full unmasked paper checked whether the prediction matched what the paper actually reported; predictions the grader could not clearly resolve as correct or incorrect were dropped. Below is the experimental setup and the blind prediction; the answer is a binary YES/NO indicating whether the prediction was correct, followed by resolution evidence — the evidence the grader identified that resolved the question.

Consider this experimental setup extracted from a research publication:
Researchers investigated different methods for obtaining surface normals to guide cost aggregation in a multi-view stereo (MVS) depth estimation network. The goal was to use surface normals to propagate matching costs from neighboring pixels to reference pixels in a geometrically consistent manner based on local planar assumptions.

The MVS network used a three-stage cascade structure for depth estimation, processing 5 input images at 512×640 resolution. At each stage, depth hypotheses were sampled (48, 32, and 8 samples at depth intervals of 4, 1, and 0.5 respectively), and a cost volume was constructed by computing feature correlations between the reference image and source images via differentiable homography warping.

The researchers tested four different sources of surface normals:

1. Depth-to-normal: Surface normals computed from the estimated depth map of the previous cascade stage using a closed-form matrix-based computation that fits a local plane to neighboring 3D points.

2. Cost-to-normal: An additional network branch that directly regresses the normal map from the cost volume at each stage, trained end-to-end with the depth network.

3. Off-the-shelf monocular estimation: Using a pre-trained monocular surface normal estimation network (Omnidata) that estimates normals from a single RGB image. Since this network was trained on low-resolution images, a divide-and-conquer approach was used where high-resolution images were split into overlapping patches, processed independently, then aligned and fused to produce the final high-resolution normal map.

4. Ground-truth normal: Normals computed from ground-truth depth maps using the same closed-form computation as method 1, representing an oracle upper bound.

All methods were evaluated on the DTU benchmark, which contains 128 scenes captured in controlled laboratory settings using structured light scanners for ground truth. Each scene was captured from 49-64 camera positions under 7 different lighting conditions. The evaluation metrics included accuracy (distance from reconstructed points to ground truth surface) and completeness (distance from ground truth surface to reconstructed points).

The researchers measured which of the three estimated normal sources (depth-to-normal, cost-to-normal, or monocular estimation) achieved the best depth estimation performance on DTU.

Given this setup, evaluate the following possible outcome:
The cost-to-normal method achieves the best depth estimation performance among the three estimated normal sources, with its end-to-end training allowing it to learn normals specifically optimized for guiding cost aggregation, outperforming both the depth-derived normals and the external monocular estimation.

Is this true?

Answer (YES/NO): NO